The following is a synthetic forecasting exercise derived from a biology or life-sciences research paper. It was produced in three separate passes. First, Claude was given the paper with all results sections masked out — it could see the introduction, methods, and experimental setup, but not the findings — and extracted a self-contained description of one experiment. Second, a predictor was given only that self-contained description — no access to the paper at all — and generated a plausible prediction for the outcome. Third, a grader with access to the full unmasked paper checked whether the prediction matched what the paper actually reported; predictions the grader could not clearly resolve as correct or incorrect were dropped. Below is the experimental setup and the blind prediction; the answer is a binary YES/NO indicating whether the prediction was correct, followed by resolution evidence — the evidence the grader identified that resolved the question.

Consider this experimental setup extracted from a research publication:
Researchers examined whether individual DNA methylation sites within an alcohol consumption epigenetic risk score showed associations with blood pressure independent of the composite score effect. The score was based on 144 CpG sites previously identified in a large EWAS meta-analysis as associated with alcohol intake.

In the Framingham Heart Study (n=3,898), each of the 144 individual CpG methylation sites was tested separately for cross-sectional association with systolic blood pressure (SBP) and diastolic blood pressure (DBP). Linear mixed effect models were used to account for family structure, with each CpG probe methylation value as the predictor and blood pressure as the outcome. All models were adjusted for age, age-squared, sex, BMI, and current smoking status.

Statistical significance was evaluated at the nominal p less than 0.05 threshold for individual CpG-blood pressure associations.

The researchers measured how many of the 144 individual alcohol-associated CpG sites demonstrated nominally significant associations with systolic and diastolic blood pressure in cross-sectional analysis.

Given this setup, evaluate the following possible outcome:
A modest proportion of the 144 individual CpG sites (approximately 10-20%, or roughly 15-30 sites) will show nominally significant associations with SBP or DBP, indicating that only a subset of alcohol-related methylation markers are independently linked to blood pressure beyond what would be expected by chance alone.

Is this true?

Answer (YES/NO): NO